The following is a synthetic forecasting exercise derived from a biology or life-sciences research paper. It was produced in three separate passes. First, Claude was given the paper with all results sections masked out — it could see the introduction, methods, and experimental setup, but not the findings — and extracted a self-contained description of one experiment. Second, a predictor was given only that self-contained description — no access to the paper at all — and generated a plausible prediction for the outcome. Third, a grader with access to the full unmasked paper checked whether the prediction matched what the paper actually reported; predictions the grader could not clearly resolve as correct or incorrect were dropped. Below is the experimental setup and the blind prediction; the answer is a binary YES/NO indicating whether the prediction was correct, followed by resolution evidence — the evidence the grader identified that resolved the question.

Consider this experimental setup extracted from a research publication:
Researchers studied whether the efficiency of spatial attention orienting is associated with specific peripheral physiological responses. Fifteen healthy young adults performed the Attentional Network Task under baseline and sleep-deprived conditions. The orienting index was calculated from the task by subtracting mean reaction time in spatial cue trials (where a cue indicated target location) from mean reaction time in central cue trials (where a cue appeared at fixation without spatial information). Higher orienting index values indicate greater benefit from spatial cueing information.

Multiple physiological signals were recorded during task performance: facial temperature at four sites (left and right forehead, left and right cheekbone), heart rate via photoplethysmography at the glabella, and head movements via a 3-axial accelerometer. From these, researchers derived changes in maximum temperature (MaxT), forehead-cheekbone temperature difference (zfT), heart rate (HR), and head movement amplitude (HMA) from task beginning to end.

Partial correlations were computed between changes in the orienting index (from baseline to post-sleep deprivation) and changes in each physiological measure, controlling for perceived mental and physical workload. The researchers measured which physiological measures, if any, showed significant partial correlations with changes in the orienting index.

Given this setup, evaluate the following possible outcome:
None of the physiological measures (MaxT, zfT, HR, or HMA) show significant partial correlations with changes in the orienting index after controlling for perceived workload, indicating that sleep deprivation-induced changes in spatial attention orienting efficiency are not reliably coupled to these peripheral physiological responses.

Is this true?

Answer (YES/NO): YES